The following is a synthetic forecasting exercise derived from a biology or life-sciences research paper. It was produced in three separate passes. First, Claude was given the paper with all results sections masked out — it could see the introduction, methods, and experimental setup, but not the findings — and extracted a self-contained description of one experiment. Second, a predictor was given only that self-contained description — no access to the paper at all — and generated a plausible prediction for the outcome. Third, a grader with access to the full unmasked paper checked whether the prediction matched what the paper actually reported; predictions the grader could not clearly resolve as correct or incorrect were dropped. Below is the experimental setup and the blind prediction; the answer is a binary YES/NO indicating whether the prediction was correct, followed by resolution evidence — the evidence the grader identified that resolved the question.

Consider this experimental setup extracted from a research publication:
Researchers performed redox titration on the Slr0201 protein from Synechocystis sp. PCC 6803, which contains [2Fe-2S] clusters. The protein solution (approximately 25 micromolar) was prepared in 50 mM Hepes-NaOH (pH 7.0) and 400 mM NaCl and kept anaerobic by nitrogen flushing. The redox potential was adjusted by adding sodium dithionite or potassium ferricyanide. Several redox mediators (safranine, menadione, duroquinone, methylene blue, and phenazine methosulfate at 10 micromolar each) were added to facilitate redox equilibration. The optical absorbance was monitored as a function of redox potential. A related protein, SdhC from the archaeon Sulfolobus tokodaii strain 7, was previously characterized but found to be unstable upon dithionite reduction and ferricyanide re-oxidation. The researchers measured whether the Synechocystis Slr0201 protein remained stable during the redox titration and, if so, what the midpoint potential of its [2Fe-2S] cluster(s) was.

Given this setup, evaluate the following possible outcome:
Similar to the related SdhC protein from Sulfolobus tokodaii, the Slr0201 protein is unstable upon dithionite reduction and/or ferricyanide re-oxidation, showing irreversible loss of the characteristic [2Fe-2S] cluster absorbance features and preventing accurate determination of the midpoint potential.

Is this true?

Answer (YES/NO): NO